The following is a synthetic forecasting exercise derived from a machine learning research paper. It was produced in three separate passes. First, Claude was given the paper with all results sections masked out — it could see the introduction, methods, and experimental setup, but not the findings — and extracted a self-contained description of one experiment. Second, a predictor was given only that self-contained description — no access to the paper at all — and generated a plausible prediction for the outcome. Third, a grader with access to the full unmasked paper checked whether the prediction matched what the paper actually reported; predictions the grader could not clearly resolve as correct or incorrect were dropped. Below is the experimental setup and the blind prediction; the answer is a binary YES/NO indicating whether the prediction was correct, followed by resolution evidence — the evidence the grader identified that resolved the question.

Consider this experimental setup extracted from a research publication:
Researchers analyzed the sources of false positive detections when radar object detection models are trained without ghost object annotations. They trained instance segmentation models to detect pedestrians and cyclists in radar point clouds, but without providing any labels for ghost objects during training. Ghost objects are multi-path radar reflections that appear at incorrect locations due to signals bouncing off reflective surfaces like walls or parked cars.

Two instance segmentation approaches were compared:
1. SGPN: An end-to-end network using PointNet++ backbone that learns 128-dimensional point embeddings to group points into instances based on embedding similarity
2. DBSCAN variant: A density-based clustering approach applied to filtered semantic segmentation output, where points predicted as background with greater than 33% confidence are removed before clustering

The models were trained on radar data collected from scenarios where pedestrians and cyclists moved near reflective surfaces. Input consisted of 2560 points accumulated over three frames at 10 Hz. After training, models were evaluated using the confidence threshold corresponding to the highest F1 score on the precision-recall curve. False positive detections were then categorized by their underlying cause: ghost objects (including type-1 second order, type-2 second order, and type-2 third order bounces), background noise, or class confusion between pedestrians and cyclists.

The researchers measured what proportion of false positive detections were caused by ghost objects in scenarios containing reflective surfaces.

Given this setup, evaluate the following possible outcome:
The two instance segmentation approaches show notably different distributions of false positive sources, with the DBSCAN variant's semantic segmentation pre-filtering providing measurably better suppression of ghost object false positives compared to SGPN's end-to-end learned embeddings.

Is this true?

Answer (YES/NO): NO